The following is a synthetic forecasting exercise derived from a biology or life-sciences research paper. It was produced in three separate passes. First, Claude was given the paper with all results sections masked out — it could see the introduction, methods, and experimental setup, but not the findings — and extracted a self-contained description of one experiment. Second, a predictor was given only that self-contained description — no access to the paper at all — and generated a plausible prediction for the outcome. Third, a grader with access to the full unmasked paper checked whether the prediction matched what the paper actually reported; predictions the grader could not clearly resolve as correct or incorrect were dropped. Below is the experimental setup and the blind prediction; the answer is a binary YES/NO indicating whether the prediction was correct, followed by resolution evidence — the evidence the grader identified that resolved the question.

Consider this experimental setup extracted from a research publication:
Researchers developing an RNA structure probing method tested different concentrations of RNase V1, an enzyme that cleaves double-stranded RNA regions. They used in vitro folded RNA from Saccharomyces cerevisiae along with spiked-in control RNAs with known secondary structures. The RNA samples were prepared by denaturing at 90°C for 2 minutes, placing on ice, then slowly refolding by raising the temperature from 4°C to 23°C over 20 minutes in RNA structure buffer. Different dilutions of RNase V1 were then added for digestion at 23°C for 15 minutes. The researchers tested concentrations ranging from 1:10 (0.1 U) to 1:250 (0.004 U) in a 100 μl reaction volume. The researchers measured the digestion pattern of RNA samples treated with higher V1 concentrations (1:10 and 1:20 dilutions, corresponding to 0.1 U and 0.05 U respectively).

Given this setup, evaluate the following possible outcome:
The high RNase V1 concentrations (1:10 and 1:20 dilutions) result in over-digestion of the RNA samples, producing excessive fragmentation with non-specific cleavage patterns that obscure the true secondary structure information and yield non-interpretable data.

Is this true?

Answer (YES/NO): YES